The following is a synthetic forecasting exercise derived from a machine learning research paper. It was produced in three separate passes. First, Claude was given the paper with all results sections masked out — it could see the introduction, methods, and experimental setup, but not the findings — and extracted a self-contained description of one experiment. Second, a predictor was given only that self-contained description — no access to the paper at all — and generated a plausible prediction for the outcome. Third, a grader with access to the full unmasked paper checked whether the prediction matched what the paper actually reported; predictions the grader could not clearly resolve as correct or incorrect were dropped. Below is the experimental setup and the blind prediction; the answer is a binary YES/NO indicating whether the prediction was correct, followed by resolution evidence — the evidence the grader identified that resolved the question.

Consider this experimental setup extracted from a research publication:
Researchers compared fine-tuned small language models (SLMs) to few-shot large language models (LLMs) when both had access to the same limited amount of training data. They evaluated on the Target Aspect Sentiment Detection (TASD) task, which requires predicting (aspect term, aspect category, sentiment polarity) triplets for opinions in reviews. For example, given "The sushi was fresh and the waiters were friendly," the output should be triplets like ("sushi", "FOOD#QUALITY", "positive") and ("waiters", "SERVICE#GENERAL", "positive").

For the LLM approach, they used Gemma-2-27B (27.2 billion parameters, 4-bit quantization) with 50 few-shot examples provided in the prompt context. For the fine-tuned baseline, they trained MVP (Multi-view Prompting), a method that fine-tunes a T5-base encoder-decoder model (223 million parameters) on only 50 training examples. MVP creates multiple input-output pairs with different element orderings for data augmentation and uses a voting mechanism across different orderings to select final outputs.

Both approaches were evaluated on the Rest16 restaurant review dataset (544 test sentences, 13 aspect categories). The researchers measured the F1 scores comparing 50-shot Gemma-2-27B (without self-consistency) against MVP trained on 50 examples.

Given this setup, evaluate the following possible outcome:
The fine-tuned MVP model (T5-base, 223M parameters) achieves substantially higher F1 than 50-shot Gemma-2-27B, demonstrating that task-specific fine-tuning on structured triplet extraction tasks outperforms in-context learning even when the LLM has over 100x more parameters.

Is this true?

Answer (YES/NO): NO